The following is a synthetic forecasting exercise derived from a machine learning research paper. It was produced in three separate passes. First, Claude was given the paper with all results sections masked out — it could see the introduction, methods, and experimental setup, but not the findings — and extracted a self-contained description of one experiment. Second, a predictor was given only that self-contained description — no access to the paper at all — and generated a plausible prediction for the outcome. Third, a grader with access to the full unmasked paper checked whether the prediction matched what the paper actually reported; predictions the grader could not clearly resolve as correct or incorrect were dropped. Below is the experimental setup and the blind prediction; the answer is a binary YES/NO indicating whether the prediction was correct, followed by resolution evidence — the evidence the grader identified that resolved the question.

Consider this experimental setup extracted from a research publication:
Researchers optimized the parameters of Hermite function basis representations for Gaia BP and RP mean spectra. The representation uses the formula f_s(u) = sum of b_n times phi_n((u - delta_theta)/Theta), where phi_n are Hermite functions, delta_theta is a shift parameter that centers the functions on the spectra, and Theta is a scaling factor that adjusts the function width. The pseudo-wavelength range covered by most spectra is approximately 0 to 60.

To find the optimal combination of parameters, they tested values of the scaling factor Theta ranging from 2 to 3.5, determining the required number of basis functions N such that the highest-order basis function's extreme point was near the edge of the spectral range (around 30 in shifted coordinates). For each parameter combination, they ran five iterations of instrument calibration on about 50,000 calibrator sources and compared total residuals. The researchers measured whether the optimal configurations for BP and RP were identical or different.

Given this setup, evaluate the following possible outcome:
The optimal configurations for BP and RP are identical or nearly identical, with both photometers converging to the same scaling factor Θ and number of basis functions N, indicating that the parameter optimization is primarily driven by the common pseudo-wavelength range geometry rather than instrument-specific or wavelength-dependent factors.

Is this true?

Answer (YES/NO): NO